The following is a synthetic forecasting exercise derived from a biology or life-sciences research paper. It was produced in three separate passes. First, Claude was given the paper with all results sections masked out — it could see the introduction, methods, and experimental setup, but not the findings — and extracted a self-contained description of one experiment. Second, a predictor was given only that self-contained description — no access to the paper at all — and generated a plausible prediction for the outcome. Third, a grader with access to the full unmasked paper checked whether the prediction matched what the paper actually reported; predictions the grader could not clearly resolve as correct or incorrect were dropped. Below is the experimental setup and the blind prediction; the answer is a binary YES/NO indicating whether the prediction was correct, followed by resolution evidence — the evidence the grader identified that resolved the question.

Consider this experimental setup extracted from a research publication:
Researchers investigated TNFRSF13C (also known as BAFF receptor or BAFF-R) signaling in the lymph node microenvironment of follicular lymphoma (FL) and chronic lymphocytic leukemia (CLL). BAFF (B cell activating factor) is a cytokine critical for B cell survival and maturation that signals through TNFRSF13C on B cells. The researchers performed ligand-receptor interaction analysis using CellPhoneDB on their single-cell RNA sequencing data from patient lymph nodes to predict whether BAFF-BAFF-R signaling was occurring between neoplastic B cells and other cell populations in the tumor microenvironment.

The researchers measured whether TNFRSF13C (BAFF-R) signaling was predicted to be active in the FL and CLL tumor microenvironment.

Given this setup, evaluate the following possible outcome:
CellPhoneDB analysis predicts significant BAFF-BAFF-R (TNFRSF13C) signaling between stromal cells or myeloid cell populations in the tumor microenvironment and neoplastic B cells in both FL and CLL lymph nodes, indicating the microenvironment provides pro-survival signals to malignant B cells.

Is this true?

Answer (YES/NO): YES